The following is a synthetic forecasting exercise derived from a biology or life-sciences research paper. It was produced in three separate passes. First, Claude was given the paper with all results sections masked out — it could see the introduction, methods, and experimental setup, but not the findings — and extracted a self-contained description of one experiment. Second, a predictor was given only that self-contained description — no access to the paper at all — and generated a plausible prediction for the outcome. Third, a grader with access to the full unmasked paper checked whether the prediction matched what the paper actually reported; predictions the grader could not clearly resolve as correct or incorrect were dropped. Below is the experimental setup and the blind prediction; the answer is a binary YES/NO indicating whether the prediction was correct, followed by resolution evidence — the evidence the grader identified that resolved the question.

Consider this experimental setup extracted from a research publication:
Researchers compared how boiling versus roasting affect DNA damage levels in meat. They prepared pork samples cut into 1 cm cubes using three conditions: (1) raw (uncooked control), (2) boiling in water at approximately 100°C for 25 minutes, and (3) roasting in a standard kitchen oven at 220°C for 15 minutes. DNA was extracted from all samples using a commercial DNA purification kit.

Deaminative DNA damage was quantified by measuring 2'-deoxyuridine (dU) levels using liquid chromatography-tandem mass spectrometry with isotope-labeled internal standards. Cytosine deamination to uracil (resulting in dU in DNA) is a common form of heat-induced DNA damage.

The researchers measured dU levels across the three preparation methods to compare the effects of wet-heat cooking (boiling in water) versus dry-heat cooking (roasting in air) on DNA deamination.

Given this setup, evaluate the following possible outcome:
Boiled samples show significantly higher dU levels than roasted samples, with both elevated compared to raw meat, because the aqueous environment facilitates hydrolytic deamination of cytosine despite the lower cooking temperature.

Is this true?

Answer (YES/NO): NO